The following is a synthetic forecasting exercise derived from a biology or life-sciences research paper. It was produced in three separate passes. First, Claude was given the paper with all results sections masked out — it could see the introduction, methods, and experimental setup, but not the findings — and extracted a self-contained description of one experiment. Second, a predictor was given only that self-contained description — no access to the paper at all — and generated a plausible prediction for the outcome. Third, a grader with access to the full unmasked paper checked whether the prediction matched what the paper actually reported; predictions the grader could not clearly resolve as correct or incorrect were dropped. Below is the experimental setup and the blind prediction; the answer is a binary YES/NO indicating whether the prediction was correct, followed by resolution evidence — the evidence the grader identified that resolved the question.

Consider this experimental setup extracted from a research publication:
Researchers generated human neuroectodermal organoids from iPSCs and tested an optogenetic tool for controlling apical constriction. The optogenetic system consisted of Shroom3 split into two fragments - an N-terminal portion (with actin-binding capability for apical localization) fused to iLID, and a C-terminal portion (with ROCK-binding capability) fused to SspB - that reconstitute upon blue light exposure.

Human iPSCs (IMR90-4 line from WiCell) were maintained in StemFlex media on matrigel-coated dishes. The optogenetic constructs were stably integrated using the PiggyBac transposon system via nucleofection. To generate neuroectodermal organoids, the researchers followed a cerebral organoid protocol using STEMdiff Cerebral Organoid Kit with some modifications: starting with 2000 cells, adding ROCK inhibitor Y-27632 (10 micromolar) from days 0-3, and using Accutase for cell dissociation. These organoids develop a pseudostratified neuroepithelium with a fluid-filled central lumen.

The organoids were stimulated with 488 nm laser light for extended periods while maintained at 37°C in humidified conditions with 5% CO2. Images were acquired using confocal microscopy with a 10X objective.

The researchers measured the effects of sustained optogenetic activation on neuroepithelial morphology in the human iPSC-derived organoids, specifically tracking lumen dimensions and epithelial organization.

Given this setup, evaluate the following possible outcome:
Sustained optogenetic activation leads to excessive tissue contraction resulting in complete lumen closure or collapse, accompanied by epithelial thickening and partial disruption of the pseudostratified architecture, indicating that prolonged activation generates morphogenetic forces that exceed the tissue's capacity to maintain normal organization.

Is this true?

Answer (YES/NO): NO